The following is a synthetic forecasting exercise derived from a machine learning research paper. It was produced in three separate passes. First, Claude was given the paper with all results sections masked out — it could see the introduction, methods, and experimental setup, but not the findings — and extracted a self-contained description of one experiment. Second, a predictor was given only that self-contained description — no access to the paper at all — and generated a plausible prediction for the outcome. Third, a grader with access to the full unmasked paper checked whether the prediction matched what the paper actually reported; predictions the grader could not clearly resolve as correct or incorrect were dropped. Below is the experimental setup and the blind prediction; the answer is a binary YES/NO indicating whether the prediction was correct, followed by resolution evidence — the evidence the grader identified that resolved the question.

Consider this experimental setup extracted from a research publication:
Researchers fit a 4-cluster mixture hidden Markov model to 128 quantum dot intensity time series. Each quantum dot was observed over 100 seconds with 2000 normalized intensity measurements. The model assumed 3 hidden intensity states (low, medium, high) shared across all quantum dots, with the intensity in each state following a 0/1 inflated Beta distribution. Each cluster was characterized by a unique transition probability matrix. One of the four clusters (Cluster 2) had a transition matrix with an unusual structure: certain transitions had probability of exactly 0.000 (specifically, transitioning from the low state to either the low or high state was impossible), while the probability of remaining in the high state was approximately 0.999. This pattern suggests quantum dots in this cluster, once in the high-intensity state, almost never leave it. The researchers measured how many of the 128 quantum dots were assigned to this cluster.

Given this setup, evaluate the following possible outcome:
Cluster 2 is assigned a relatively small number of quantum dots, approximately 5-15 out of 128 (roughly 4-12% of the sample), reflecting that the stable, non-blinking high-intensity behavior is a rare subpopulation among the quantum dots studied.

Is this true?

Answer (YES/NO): NO